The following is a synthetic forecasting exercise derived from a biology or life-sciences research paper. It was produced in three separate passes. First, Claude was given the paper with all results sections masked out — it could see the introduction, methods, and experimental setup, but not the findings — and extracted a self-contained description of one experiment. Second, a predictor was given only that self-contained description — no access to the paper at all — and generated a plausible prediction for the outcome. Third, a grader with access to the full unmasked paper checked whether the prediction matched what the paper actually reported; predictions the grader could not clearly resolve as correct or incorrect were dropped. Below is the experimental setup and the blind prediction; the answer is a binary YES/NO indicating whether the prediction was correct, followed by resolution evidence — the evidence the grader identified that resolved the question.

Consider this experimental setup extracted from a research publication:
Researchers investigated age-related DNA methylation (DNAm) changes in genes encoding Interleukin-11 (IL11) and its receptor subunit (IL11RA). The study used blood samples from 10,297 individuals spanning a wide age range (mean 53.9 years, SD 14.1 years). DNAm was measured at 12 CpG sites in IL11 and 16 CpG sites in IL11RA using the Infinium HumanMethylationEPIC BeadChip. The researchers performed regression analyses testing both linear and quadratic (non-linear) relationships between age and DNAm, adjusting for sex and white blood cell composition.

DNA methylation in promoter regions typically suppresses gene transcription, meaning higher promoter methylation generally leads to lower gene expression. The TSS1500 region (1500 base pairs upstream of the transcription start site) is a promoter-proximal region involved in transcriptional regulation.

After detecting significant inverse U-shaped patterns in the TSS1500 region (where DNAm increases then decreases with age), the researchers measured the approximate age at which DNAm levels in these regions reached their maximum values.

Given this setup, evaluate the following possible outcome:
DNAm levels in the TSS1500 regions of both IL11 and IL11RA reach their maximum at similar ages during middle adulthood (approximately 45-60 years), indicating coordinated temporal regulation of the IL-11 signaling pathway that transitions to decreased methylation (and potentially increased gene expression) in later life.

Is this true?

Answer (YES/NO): YES